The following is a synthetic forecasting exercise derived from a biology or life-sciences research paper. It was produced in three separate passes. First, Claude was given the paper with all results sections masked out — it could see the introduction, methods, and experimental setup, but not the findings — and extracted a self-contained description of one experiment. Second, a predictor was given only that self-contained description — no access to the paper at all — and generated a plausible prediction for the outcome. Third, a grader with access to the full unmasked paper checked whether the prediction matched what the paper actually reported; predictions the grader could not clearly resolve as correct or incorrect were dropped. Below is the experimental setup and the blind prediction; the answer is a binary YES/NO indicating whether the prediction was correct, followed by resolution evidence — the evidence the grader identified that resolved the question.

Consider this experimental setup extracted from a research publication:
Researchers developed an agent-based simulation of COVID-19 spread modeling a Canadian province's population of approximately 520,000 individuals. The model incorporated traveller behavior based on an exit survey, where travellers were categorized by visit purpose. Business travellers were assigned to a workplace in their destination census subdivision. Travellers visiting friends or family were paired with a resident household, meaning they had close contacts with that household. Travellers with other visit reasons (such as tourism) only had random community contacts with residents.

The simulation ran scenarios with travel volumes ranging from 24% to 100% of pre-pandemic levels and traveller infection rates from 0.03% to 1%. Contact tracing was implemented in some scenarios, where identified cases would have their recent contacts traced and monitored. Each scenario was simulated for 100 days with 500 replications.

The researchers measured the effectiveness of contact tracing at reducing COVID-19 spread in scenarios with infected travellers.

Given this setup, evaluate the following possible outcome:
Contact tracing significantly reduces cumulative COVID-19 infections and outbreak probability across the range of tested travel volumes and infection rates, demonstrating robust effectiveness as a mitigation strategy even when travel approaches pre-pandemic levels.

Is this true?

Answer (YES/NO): NO